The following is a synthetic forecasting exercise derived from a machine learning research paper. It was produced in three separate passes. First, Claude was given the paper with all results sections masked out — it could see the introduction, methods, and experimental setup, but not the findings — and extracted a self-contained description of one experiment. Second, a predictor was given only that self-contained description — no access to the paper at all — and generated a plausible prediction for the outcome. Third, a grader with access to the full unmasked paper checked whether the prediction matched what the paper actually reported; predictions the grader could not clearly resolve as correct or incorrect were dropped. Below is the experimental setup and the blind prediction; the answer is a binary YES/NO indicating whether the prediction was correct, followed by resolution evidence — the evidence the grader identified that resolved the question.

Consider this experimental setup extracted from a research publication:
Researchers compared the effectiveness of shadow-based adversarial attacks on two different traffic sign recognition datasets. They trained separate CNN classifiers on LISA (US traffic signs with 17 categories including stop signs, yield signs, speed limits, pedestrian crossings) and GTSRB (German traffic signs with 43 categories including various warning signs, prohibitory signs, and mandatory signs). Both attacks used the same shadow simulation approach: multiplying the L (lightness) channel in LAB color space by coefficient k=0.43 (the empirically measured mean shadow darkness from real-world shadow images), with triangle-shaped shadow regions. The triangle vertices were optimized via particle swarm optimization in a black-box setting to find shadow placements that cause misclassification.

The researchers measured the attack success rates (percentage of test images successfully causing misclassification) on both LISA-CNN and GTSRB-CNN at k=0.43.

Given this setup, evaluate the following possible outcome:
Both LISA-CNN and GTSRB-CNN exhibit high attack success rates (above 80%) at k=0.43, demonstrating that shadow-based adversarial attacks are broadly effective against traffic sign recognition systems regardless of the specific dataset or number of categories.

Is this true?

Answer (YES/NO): YES